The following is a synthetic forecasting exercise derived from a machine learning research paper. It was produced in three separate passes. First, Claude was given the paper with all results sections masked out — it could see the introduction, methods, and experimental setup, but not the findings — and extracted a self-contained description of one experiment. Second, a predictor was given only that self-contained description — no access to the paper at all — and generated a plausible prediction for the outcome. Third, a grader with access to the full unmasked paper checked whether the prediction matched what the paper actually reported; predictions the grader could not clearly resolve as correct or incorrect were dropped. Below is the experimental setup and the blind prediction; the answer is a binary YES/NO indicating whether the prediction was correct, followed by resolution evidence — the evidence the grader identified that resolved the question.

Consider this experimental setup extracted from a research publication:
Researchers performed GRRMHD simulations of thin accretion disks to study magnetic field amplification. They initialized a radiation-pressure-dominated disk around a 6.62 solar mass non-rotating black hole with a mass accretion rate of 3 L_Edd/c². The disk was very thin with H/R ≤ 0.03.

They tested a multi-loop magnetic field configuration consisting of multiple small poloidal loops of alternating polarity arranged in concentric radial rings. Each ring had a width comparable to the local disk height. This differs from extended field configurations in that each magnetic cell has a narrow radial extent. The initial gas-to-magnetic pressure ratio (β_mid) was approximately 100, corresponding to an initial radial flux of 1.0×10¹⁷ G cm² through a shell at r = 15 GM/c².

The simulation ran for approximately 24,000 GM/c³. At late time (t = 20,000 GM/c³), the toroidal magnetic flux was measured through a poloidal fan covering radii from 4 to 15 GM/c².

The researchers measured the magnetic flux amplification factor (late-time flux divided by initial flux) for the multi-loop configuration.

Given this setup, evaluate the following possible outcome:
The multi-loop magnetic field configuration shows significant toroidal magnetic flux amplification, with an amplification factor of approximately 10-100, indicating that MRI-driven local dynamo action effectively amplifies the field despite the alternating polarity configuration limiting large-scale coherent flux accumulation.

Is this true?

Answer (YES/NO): NO